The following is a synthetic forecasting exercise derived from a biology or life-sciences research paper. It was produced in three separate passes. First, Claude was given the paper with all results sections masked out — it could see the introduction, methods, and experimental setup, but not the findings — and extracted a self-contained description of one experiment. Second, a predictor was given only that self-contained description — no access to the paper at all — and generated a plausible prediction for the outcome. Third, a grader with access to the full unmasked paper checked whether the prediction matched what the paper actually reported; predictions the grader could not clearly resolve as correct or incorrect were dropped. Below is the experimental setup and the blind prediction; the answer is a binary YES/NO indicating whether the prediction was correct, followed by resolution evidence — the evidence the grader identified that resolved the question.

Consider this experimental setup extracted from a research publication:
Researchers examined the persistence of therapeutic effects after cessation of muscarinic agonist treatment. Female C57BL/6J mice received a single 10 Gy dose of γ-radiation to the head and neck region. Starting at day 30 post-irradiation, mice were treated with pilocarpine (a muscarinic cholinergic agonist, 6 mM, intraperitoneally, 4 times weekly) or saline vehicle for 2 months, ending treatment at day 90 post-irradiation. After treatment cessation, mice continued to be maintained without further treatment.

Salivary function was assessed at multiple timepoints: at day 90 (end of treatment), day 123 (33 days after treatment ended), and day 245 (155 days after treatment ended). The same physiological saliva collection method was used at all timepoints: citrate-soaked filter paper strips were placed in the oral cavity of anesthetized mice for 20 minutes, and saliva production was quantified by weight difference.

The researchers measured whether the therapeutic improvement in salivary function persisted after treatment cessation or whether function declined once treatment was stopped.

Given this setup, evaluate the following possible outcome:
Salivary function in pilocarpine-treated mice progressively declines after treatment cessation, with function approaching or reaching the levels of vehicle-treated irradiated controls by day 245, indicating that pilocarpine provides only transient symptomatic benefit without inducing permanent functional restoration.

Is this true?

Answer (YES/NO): NO